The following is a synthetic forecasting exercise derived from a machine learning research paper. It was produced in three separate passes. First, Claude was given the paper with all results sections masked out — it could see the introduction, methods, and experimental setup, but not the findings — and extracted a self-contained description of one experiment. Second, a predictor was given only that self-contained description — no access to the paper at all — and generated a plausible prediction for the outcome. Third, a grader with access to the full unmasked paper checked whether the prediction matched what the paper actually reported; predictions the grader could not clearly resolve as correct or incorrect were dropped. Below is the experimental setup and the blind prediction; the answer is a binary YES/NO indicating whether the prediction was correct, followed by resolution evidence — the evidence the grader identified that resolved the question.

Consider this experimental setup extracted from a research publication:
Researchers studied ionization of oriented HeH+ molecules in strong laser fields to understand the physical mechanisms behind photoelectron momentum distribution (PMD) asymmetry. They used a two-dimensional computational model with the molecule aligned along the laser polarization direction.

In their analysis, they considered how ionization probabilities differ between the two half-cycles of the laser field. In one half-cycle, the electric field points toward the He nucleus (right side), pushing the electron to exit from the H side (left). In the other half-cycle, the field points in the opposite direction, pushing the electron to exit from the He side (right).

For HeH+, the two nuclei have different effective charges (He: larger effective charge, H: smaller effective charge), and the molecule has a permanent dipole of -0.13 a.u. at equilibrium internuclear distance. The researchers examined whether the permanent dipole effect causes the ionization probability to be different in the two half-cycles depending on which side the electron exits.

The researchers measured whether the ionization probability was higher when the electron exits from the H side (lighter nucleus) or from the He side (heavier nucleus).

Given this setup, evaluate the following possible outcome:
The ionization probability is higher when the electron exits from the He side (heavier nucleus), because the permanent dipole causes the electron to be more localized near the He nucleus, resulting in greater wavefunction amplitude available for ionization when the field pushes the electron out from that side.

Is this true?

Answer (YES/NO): NO